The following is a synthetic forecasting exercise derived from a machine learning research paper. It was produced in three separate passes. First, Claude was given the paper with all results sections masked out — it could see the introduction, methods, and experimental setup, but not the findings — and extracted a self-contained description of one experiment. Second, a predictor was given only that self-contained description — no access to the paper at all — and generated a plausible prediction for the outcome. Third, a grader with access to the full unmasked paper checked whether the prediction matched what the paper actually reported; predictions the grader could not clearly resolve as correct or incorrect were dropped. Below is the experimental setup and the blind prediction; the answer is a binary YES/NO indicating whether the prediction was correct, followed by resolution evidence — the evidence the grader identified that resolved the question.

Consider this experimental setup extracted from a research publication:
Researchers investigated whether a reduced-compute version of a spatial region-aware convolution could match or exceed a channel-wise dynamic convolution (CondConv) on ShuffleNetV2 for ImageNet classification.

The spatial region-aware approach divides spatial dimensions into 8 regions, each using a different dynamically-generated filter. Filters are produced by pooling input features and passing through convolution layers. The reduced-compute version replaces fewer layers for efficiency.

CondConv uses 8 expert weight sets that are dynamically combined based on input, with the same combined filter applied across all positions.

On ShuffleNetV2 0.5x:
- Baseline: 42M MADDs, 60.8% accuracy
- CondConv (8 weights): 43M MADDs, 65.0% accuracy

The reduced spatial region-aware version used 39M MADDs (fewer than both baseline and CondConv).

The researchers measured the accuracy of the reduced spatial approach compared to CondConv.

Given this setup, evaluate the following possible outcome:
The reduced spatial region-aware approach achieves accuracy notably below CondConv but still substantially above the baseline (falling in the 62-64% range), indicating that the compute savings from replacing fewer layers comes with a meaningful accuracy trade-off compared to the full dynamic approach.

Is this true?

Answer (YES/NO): NO